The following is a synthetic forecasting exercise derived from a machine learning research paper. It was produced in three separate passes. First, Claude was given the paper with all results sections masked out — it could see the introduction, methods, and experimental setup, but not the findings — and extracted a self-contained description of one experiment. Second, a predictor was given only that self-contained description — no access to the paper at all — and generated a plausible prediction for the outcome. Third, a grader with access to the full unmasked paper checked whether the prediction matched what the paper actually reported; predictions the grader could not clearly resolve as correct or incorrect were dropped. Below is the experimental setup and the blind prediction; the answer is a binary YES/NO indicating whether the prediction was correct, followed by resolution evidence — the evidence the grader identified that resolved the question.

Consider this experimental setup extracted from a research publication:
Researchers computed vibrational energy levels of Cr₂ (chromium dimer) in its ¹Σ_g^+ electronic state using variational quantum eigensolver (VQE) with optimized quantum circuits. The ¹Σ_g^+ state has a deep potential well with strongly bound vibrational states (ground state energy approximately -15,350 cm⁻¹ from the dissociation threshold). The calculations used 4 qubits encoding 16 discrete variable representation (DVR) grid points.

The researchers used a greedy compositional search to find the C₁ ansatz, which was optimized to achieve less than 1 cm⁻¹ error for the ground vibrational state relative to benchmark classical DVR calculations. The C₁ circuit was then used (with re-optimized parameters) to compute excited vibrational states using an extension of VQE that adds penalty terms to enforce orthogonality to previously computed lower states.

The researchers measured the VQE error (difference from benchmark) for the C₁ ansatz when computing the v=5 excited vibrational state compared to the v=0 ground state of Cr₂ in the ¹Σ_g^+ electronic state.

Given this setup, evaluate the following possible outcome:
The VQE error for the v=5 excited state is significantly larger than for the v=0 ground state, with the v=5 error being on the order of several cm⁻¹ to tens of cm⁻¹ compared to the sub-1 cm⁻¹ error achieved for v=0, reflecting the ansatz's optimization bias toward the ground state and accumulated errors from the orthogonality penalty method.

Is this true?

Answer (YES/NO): YES